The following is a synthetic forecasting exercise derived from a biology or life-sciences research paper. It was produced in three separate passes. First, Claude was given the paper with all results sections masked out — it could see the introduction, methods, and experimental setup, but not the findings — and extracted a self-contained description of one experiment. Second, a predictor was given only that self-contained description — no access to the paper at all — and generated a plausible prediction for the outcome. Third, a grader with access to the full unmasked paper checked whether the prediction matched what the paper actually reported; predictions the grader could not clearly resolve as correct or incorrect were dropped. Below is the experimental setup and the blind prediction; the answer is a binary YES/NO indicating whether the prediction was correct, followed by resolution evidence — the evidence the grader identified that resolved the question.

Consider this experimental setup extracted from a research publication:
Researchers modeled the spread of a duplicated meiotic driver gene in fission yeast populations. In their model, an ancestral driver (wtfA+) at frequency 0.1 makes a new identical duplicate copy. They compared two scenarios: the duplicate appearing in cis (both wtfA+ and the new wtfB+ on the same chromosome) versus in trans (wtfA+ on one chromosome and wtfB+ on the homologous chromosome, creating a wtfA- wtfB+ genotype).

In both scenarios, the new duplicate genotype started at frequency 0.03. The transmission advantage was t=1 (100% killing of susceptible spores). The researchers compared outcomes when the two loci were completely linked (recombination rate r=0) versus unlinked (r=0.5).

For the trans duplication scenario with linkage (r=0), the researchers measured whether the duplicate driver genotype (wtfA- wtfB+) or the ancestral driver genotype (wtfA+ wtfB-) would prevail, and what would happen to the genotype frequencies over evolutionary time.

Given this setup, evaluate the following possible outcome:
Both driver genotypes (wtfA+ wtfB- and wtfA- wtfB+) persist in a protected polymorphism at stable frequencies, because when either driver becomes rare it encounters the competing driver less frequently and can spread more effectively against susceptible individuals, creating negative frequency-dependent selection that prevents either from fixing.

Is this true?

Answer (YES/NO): NO